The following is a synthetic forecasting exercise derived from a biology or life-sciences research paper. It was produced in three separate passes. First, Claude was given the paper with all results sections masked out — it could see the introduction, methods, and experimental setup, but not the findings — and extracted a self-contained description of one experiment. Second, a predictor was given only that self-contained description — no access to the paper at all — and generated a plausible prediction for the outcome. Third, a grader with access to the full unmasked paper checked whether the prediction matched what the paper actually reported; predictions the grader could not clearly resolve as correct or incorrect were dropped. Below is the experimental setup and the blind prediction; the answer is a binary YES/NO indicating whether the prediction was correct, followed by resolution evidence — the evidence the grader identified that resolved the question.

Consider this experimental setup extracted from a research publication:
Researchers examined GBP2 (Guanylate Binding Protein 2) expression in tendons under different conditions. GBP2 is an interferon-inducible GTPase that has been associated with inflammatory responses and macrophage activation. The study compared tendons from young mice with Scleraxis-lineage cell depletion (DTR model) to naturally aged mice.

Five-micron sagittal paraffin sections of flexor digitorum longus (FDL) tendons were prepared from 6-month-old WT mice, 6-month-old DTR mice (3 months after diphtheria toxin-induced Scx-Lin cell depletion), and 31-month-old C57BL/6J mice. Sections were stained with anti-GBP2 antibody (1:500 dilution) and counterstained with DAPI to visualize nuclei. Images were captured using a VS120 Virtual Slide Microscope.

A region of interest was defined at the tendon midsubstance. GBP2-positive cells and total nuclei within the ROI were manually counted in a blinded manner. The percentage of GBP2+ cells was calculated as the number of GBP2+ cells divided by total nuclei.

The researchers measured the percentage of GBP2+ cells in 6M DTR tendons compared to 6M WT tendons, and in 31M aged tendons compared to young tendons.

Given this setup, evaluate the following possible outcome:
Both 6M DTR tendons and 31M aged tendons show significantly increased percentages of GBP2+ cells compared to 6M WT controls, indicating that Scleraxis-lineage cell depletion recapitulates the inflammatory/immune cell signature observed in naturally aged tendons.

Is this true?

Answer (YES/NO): NO